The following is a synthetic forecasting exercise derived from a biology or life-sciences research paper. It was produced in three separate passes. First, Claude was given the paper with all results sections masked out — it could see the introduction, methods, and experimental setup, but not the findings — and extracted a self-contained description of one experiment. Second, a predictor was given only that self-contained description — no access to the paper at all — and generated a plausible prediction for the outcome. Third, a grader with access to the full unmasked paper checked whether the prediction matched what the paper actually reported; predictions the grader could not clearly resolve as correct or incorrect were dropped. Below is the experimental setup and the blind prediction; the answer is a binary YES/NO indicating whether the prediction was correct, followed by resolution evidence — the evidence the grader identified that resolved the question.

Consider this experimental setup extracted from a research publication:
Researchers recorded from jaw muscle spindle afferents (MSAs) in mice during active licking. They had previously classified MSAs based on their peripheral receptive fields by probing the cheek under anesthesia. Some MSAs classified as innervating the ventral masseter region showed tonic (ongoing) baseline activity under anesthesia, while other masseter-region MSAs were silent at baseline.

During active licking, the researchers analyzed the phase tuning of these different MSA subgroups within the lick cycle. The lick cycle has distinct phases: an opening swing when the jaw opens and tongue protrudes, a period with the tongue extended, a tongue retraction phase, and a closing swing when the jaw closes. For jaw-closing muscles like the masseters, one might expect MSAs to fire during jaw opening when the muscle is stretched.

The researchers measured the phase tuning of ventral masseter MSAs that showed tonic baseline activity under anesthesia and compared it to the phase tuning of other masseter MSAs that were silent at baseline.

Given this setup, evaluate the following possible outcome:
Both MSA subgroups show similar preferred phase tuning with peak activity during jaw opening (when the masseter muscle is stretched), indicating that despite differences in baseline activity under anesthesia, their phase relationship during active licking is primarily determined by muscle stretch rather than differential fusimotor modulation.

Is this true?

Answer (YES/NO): NO